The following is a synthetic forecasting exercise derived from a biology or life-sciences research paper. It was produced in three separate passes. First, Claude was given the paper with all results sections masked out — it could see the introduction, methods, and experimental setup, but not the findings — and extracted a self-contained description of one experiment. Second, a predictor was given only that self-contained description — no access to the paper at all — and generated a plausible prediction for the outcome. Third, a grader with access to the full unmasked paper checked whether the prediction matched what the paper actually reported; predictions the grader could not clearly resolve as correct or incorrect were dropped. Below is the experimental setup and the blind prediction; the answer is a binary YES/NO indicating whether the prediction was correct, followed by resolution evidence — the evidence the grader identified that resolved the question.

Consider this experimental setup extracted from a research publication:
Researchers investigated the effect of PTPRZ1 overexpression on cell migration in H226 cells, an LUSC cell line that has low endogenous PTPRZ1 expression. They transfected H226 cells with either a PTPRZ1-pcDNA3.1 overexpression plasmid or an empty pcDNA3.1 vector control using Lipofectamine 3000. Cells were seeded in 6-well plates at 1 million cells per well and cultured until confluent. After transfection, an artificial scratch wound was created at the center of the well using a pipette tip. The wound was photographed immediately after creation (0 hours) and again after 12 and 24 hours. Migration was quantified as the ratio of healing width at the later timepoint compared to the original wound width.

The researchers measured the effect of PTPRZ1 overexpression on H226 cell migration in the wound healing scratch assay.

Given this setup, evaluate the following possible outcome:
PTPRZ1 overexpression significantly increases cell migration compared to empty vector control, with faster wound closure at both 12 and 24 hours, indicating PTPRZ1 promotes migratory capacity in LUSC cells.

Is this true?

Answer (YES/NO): YES